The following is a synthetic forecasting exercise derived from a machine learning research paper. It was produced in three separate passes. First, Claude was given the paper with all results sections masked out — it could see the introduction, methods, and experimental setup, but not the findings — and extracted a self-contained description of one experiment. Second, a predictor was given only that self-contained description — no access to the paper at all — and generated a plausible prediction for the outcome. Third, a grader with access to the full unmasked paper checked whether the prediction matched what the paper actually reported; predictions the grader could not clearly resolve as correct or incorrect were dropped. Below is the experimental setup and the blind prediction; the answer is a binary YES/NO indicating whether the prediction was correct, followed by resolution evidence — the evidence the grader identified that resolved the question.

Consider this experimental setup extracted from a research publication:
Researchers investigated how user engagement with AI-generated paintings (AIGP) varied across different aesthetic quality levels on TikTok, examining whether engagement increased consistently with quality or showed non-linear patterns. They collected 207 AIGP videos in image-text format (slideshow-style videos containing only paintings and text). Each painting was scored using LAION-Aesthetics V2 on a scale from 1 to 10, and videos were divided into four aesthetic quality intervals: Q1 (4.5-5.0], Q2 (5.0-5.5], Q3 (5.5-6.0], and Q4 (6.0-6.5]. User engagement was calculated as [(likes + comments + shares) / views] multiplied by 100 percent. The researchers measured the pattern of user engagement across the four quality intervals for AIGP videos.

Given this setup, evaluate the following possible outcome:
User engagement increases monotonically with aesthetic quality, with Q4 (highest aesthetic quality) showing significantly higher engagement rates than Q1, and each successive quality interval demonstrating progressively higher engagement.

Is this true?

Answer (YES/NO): NO